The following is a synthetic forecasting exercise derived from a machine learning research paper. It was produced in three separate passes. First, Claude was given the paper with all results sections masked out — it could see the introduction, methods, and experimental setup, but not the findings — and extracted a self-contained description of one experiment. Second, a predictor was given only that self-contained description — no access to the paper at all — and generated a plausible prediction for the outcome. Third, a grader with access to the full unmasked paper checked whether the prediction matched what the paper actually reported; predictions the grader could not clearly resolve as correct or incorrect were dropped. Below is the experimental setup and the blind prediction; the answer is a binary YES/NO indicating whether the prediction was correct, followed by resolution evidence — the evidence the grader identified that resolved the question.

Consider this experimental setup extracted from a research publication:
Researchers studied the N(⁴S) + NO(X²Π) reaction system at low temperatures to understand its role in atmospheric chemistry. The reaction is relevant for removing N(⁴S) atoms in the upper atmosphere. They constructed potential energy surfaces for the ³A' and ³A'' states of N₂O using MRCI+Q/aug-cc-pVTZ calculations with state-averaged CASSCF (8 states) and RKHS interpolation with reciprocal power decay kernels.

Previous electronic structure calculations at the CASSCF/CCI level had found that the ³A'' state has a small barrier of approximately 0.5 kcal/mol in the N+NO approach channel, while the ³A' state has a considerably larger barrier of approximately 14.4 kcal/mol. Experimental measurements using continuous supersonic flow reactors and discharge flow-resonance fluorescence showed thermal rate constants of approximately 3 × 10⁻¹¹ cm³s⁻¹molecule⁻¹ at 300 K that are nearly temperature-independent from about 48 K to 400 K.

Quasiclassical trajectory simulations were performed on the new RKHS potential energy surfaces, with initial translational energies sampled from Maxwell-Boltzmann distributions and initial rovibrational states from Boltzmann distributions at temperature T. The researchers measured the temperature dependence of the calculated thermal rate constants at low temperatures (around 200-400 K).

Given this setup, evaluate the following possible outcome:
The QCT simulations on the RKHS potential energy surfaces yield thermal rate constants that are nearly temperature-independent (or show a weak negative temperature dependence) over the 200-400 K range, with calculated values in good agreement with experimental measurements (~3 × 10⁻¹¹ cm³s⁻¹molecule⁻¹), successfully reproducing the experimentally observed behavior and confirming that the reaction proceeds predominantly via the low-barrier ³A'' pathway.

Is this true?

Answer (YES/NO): NO